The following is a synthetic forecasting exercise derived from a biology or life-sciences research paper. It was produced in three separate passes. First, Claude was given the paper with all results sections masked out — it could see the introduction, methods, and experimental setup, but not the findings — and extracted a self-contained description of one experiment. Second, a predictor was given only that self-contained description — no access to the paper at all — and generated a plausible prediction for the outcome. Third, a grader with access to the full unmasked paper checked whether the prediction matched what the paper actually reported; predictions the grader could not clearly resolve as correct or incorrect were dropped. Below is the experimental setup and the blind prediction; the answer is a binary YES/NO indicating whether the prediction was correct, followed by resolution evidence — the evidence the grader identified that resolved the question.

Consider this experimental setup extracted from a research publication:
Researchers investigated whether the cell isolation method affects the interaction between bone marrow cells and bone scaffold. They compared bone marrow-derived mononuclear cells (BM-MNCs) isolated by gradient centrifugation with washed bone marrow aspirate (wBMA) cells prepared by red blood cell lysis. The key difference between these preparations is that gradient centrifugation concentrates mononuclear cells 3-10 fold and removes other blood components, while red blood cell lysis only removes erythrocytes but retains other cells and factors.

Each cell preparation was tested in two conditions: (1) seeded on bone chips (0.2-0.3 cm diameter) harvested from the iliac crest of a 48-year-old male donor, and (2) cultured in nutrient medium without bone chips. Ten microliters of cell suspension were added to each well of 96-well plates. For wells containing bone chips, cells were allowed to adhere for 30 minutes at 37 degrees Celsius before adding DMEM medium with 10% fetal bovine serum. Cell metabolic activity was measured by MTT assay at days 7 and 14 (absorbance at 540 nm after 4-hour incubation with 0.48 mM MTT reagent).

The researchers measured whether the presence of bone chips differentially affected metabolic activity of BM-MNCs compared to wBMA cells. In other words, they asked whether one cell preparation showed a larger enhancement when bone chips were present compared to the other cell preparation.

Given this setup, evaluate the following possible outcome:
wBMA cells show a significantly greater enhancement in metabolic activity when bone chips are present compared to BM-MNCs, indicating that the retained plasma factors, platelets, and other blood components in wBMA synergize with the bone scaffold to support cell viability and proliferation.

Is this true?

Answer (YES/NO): NO